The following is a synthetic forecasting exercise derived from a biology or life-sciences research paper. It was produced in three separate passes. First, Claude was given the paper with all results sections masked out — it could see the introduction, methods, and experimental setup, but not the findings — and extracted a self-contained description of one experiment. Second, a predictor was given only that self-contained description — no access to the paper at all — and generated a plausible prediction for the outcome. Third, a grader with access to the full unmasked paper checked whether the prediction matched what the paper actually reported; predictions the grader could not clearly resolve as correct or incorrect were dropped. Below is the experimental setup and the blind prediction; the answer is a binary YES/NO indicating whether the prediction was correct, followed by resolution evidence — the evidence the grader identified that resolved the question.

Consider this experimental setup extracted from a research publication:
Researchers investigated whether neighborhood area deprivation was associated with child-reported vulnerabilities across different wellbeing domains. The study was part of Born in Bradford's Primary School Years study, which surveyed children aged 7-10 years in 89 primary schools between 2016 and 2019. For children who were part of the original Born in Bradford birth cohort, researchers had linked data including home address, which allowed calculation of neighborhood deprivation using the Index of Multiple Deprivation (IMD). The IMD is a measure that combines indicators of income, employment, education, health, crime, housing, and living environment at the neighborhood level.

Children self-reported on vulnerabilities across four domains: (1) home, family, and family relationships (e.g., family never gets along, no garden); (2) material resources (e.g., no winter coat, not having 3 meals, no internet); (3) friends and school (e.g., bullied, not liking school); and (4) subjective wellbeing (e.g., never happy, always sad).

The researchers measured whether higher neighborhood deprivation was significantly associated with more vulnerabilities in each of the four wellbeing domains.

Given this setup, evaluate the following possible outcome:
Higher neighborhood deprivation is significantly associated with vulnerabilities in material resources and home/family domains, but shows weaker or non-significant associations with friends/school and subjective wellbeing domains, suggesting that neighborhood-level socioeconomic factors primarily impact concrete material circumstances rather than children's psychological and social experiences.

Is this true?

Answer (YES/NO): NO